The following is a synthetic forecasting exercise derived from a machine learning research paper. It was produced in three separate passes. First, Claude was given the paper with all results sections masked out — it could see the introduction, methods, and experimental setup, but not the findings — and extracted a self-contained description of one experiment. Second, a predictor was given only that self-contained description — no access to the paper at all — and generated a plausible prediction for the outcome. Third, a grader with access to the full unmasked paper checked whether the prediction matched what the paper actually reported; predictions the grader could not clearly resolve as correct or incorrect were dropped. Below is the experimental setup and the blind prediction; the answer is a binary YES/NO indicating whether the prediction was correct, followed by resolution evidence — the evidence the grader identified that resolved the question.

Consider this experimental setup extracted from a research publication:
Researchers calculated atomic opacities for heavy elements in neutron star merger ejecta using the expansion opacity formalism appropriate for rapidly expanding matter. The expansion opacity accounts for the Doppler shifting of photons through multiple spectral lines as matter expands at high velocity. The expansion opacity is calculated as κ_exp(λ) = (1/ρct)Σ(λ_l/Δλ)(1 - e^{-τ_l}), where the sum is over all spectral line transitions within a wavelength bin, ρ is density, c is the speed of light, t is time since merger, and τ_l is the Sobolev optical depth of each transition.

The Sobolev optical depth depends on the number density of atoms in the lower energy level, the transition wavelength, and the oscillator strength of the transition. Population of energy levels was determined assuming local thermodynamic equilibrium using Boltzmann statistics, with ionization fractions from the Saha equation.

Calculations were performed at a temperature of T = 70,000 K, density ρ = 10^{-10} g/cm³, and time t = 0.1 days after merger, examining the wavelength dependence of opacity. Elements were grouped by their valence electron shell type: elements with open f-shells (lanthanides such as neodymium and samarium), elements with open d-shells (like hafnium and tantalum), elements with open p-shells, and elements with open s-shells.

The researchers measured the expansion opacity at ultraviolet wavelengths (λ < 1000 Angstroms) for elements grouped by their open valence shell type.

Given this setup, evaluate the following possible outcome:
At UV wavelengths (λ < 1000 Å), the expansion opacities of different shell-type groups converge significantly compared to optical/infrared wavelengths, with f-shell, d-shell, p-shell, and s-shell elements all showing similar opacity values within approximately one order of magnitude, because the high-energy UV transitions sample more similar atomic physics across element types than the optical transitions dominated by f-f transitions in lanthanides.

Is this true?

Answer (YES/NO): NO